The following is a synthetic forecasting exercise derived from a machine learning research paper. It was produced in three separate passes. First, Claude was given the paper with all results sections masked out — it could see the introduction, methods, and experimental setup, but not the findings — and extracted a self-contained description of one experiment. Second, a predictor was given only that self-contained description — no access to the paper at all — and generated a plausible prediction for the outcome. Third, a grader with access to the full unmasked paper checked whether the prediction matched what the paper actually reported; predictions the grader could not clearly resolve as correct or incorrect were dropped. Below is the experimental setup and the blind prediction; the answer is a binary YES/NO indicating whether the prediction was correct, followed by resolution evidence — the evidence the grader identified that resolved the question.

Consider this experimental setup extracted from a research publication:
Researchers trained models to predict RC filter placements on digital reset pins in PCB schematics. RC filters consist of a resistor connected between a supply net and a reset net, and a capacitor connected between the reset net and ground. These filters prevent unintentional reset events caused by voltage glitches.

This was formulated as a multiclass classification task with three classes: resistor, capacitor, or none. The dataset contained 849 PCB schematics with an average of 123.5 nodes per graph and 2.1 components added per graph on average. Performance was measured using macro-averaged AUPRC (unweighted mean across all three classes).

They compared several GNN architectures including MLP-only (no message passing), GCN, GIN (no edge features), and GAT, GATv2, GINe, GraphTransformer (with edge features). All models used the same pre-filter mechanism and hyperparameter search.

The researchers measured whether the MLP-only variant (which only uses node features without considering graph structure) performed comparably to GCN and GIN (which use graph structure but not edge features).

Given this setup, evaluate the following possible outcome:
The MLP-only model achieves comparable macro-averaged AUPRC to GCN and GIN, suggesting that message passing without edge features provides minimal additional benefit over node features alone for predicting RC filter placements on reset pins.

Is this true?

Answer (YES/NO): NO